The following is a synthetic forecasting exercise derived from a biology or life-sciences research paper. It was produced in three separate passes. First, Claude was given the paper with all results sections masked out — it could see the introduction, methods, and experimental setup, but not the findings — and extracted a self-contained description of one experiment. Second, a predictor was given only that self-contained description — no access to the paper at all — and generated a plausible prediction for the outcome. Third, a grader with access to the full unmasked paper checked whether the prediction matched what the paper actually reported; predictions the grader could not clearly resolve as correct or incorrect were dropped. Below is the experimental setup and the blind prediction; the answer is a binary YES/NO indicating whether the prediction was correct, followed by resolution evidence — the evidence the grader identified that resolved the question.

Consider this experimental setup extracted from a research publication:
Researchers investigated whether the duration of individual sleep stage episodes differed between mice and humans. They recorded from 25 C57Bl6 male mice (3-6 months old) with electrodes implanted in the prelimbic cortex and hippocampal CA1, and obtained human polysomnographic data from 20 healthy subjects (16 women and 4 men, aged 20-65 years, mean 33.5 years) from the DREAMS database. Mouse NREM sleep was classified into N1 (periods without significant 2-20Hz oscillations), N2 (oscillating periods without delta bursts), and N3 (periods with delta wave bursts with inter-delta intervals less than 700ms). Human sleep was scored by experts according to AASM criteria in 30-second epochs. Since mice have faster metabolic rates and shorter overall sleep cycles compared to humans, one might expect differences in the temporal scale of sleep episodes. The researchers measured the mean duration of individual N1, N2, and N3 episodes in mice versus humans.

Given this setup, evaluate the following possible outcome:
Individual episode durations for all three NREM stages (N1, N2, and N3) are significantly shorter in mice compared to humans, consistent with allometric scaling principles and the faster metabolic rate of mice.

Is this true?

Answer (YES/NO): YES